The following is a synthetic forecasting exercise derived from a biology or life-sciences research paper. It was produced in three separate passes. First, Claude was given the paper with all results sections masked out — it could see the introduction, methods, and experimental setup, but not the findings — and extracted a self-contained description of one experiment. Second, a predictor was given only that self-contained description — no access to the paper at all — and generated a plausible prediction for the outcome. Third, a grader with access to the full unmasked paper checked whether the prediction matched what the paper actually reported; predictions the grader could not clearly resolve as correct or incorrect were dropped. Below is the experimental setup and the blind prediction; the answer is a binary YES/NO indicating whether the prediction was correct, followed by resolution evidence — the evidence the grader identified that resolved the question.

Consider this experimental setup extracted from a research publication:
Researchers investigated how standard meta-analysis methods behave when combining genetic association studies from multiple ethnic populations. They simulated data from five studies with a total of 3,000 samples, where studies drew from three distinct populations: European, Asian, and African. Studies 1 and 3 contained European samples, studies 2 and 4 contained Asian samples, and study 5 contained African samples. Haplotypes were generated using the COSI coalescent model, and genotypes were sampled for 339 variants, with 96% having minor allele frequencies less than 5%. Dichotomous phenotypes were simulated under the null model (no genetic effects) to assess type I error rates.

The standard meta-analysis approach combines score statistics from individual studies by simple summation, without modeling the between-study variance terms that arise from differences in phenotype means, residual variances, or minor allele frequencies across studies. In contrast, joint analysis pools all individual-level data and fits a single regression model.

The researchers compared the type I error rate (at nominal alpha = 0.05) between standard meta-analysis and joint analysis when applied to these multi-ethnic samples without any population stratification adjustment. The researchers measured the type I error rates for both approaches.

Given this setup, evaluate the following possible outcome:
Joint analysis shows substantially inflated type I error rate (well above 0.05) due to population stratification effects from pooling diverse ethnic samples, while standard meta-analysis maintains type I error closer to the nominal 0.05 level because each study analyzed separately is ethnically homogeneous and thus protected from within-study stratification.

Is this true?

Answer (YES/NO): YES